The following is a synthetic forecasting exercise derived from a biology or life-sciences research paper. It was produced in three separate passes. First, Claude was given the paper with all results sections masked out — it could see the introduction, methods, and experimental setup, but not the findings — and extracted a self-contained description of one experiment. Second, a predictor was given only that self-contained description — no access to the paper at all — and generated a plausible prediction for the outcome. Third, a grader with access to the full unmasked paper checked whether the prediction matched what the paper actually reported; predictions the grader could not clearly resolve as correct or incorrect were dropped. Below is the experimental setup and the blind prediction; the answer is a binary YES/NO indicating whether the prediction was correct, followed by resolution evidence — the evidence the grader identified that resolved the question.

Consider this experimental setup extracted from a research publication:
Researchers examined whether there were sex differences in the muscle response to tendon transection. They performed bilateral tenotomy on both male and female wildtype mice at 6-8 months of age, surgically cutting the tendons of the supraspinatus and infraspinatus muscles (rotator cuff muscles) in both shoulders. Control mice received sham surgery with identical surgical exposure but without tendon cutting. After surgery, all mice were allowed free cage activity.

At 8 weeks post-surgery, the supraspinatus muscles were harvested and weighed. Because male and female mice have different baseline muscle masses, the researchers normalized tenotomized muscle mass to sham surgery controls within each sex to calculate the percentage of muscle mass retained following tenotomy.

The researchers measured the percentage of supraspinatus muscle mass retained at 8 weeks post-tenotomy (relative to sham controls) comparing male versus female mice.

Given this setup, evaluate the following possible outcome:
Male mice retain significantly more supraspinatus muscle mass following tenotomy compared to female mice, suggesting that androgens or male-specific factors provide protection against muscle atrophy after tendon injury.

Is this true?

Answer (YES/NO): NO